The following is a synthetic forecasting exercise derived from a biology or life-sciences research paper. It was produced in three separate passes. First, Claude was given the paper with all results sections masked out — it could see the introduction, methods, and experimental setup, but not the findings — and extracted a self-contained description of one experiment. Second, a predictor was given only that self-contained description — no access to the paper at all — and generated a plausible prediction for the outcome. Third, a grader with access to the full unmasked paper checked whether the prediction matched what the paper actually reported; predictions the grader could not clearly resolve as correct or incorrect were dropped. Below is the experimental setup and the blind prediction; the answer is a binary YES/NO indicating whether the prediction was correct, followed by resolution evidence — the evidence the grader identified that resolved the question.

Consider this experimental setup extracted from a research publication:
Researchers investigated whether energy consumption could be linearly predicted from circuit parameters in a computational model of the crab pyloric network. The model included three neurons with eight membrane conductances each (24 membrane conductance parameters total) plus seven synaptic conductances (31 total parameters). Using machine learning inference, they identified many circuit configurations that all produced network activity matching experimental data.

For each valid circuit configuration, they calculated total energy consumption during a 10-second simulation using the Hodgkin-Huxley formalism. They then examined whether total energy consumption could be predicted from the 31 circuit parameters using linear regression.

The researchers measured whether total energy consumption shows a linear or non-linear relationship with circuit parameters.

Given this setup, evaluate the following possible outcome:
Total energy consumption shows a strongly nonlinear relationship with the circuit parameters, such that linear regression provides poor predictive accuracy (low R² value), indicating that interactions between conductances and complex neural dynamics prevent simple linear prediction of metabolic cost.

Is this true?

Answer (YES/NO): NO